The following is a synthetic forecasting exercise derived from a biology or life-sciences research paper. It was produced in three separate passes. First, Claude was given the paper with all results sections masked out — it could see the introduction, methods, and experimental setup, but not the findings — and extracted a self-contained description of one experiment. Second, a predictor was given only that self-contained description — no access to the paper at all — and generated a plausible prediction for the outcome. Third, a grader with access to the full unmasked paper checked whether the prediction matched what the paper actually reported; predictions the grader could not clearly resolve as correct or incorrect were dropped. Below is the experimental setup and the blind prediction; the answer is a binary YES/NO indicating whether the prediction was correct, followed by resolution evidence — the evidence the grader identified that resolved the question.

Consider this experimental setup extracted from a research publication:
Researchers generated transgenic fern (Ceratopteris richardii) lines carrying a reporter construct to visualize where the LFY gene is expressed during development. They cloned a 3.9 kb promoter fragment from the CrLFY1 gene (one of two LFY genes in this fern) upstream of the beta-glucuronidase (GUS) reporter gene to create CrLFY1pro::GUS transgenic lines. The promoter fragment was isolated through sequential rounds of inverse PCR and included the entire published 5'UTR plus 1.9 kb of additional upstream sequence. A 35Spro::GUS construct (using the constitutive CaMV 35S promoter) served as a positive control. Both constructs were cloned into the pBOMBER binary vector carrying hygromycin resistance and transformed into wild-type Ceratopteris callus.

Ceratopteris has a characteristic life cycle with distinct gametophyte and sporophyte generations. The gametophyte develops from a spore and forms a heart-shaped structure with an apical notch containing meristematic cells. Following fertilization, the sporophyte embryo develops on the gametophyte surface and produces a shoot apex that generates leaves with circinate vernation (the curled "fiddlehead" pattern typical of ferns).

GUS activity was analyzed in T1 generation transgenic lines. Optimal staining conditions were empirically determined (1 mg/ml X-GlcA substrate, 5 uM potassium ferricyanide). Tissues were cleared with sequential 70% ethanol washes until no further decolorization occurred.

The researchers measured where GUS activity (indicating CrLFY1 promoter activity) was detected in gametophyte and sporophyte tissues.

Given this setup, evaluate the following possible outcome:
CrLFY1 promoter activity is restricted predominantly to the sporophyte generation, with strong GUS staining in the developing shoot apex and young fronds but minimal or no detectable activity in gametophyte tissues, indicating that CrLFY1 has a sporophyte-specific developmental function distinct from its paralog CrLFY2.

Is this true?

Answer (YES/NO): NO